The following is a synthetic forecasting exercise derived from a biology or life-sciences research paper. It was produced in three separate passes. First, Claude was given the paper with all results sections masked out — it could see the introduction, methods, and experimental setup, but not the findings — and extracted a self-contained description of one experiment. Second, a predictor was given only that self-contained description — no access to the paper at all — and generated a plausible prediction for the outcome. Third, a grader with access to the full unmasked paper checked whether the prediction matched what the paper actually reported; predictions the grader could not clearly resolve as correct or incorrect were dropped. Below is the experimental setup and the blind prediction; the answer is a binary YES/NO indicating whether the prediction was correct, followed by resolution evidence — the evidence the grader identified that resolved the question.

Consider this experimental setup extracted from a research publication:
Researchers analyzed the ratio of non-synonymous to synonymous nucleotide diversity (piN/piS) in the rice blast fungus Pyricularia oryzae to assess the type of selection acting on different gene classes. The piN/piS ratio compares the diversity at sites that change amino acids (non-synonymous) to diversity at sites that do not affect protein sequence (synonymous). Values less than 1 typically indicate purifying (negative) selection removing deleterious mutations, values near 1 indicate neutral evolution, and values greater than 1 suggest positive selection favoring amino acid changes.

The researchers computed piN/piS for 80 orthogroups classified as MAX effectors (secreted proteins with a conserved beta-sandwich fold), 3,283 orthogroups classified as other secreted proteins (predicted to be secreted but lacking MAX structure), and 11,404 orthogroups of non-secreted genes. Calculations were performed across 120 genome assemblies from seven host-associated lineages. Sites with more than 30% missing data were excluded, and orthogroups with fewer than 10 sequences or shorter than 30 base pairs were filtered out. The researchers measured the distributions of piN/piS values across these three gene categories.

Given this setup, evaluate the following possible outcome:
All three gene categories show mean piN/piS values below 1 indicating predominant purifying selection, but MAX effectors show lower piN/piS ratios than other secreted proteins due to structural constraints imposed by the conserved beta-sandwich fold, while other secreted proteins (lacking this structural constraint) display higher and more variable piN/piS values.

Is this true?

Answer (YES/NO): NO